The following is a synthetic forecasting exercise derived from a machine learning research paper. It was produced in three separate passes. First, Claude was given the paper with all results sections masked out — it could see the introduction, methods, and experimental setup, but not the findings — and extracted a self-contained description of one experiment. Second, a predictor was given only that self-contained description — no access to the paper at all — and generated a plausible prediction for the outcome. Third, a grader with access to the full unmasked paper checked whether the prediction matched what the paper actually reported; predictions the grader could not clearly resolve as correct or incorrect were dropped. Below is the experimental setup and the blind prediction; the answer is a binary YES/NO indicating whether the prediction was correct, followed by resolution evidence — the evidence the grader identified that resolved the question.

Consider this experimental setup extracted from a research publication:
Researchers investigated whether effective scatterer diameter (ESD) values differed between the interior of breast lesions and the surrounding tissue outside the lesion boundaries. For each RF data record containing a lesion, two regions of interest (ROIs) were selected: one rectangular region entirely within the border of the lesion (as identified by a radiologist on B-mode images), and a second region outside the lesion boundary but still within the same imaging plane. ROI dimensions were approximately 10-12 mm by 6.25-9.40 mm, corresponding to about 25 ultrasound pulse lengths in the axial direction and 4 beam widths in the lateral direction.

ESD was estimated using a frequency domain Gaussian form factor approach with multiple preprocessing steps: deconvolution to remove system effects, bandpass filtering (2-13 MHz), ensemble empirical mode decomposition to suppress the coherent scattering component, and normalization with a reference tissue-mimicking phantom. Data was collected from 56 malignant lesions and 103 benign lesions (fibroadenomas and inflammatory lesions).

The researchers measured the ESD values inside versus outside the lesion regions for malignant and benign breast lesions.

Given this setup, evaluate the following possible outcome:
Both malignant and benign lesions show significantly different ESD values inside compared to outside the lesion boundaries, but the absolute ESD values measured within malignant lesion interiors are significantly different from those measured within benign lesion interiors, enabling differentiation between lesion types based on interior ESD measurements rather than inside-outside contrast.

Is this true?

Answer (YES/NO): NO